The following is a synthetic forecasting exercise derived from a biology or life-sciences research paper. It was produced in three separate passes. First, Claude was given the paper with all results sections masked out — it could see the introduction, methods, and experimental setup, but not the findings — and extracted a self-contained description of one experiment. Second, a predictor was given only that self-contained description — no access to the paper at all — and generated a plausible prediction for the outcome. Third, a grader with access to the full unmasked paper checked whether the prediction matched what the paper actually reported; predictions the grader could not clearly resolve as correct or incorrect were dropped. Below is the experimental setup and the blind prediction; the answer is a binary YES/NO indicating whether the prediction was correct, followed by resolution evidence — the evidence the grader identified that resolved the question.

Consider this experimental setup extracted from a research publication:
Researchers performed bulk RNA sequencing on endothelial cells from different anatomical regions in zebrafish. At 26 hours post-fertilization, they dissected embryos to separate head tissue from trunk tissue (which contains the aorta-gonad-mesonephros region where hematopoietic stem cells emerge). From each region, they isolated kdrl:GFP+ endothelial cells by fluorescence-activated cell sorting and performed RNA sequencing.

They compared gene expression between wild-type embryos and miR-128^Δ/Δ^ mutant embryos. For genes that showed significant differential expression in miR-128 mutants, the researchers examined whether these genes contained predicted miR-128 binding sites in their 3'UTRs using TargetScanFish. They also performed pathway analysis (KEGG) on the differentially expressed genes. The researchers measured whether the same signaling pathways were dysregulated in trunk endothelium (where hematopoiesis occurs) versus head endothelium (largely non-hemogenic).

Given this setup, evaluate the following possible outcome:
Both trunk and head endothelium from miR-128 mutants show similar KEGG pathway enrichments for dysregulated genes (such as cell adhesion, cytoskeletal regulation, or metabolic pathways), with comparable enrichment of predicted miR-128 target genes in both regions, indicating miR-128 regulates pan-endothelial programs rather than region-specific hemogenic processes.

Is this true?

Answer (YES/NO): NO